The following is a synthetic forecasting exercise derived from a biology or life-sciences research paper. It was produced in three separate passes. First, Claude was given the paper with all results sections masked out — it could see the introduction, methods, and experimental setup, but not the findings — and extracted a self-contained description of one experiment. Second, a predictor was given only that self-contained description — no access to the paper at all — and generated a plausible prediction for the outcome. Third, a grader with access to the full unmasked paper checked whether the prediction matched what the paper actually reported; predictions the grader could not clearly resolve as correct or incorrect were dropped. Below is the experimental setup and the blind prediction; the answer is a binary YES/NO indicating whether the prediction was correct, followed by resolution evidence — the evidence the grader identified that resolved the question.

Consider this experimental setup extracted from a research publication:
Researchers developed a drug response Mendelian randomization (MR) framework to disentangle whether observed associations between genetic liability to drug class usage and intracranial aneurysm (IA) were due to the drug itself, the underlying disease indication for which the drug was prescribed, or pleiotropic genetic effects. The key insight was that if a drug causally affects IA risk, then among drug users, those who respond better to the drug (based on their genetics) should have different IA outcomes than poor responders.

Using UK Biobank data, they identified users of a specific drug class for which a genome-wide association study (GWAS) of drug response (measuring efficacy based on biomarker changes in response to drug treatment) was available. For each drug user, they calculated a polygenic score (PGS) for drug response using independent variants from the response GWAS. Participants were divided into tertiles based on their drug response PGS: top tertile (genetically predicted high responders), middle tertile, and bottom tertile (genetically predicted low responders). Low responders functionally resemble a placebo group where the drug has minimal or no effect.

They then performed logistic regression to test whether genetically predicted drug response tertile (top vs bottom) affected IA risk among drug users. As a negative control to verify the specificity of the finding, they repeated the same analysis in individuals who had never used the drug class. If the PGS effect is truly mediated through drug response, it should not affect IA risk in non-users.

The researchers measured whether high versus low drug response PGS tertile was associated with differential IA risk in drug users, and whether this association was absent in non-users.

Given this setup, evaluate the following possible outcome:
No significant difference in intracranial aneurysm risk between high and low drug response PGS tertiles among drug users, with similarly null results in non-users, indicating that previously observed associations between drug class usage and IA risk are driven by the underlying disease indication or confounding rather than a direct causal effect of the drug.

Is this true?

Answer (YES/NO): NO